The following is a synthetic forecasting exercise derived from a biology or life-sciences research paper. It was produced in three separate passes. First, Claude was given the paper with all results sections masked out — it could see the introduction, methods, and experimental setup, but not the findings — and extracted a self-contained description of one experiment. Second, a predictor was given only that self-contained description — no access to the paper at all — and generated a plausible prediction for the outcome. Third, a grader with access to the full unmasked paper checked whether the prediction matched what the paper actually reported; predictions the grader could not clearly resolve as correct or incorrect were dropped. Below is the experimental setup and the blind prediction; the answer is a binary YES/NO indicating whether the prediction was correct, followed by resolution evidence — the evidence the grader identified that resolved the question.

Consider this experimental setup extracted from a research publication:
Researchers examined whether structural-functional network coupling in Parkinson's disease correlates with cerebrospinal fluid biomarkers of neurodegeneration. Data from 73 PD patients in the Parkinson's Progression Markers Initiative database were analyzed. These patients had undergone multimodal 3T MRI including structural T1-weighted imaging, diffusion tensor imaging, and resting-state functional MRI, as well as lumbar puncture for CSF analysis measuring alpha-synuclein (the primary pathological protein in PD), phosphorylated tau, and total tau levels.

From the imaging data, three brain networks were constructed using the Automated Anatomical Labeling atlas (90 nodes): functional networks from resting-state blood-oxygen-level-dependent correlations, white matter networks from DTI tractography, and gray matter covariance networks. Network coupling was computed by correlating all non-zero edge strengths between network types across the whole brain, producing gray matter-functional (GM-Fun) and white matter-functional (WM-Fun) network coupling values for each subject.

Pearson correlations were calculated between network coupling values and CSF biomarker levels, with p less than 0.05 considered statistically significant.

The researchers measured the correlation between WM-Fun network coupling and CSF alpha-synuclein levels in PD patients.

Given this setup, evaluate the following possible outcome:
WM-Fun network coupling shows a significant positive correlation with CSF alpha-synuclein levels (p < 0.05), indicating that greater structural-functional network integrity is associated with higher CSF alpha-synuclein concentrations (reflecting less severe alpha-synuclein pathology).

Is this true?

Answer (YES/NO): NO